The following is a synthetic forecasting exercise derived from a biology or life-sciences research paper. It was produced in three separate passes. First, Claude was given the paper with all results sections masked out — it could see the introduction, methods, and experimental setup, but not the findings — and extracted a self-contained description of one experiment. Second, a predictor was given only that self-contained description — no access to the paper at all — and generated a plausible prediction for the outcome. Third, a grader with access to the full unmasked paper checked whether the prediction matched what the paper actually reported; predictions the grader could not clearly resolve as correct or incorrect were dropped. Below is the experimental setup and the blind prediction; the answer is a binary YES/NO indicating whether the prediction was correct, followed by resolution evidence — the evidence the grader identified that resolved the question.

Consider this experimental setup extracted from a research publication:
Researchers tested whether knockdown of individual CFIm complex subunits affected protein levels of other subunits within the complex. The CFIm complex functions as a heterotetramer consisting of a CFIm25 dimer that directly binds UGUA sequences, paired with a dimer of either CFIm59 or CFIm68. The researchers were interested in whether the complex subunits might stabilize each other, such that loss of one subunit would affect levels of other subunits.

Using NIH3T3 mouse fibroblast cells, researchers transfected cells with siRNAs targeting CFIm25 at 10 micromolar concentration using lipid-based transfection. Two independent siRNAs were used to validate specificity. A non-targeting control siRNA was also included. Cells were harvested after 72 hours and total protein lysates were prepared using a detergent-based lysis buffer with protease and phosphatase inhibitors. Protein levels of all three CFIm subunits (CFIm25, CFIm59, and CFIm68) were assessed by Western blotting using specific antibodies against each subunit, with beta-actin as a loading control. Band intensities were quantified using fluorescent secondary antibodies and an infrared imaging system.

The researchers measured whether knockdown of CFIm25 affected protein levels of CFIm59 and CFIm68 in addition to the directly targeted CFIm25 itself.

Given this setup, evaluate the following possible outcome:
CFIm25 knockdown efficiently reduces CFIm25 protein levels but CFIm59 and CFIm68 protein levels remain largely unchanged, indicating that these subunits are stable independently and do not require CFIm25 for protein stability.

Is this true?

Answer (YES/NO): NO